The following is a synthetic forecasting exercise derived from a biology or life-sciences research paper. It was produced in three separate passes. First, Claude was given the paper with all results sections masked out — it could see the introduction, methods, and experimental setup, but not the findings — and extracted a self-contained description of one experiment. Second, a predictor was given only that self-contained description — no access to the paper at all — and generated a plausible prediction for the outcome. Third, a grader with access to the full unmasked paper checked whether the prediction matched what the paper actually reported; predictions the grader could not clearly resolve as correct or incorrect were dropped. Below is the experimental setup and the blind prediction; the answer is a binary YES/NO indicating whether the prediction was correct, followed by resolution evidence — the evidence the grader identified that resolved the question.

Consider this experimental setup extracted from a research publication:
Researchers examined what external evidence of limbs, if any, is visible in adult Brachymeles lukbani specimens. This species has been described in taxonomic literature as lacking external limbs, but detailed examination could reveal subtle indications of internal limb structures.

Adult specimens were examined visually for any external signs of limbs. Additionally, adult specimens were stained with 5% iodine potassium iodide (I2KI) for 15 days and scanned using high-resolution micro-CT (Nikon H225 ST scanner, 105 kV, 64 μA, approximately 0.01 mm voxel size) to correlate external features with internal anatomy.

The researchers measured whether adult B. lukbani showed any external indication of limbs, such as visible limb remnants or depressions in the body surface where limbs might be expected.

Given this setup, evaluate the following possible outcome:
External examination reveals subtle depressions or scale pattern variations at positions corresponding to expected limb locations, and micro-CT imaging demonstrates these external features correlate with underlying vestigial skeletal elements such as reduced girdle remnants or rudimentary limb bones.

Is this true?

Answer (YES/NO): YES